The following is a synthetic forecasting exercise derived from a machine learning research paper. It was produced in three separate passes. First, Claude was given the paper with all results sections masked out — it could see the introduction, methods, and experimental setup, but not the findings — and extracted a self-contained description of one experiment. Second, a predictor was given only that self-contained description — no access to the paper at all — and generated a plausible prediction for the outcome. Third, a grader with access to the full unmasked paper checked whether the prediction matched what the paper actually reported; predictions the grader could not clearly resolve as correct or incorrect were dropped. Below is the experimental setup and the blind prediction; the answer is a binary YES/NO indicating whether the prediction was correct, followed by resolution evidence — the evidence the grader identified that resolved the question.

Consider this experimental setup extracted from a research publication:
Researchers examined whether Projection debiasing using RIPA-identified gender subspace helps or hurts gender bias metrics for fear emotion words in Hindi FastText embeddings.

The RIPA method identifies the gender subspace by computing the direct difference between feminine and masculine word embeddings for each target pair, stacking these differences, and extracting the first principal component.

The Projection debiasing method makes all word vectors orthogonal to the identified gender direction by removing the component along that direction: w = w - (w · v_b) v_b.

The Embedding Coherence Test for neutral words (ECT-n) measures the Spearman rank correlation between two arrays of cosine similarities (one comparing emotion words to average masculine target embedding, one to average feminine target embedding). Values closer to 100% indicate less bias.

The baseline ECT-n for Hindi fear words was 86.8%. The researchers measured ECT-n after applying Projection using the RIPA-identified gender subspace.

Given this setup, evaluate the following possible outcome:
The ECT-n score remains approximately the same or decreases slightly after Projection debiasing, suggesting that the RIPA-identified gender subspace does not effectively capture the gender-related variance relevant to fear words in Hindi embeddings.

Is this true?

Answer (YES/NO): NO